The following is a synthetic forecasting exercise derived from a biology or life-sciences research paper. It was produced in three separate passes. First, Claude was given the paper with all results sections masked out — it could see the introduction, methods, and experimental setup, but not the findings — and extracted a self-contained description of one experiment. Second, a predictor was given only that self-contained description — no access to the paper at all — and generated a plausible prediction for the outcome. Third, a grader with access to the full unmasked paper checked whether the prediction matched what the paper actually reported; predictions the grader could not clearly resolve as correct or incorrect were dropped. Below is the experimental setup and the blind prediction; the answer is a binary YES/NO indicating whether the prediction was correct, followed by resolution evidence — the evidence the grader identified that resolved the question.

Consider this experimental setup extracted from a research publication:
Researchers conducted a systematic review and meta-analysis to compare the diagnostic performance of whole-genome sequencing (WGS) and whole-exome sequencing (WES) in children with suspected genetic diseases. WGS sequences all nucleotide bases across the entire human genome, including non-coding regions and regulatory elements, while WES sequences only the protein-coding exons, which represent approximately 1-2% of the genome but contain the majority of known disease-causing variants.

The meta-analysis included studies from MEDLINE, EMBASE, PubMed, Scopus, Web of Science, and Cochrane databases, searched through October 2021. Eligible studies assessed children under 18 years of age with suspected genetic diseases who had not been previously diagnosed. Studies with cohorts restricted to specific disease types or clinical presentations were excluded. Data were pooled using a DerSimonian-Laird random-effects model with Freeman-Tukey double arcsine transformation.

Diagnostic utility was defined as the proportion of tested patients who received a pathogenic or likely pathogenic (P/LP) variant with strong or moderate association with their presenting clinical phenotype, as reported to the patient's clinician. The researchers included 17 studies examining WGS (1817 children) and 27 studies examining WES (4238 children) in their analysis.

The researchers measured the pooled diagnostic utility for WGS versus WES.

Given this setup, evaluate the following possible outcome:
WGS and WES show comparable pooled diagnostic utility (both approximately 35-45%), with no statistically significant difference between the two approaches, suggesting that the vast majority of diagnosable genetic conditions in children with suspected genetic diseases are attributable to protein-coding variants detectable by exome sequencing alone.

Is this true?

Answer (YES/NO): NO